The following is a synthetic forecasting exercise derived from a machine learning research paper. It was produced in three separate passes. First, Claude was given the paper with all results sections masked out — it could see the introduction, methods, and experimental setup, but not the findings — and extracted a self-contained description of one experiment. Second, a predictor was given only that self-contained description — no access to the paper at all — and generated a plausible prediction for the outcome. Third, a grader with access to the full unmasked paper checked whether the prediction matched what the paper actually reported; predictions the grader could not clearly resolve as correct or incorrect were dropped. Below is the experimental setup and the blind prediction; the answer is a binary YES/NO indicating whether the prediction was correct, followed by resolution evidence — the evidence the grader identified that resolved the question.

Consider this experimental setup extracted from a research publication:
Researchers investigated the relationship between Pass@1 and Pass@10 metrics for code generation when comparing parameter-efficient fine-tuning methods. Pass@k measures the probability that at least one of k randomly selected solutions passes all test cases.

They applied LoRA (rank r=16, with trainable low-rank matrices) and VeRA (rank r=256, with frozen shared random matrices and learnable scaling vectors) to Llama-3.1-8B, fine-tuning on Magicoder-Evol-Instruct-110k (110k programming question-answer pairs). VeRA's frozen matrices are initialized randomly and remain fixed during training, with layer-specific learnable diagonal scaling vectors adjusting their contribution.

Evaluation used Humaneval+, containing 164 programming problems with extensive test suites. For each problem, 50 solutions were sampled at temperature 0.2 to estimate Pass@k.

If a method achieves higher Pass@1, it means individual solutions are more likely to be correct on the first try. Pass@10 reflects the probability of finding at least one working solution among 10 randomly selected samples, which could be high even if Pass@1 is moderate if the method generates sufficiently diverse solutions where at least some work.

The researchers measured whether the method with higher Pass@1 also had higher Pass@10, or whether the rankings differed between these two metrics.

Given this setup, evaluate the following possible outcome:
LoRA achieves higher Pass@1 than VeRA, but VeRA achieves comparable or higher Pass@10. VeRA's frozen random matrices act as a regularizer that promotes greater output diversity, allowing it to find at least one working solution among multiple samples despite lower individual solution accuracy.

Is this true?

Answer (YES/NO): NO